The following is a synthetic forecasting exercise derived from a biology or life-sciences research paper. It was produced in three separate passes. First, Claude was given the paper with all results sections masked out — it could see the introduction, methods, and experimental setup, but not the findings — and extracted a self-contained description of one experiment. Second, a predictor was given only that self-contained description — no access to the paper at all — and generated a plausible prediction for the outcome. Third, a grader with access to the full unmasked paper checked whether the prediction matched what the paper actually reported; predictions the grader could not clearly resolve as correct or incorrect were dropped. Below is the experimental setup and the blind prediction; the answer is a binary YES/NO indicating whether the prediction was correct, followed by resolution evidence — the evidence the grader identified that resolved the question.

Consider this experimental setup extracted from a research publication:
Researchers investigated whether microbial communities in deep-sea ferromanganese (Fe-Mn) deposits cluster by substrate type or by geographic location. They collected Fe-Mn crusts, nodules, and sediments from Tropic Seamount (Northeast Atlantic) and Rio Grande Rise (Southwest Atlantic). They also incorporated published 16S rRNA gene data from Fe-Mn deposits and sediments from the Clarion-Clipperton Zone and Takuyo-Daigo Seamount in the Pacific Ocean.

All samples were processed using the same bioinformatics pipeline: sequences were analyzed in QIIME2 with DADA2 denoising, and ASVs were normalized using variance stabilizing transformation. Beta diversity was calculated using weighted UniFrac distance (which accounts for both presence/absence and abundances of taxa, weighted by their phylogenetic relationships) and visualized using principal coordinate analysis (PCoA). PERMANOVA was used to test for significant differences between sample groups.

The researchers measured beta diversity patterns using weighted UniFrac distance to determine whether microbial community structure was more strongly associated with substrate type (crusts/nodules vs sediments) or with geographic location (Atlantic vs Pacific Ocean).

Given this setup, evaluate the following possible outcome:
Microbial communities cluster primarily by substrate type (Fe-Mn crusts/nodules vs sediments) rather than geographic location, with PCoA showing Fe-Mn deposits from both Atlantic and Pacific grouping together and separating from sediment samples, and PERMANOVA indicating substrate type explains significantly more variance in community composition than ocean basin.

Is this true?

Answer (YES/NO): NO